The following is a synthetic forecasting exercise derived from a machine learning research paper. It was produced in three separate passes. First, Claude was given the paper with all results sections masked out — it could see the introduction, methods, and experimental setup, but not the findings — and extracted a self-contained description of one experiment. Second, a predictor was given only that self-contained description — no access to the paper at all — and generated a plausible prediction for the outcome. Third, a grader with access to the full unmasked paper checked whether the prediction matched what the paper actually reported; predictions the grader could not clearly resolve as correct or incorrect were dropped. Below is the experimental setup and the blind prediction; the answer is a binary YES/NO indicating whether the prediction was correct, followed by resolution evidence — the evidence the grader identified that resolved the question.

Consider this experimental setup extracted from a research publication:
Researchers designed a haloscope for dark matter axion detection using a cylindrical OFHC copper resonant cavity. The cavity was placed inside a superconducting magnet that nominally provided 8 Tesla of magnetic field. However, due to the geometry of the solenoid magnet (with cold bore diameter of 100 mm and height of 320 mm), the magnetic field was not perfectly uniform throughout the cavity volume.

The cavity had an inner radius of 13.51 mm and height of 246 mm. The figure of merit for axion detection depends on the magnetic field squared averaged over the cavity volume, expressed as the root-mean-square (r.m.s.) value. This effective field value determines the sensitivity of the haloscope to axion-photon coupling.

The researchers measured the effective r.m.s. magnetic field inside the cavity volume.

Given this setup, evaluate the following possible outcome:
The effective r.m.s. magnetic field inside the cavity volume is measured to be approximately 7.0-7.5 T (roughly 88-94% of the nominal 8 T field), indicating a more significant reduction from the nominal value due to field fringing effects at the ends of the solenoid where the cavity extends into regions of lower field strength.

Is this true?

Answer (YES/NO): NO